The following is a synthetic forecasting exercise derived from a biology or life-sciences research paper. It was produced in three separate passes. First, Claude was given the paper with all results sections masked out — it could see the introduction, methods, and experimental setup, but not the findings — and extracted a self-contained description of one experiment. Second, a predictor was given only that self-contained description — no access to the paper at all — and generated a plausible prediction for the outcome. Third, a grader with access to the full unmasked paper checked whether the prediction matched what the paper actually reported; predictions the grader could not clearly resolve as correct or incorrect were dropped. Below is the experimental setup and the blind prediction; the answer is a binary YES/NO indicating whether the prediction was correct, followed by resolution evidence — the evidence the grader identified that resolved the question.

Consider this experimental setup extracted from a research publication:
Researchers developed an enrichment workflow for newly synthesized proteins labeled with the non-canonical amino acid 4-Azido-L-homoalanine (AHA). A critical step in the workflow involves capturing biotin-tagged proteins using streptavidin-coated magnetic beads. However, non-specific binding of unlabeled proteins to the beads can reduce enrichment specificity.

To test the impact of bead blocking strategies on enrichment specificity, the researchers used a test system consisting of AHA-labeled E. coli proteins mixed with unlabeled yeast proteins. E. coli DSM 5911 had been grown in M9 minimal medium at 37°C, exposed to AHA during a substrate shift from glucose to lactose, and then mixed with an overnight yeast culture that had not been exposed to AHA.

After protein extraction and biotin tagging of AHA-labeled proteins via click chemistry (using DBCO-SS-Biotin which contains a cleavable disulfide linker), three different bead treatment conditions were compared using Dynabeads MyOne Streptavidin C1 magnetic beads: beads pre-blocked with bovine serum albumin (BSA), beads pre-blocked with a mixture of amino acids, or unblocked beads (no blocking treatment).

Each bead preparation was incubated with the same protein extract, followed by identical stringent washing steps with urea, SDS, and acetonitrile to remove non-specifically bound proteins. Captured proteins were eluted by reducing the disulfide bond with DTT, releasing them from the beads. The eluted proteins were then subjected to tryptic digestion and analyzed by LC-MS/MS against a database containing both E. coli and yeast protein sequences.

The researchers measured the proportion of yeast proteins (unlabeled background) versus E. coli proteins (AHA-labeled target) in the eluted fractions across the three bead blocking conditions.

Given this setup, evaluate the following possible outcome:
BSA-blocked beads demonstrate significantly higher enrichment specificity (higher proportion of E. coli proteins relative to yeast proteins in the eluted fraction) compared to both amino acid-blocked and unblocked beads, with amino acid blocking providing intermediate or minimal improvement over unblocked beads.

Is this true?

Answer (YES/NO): NO